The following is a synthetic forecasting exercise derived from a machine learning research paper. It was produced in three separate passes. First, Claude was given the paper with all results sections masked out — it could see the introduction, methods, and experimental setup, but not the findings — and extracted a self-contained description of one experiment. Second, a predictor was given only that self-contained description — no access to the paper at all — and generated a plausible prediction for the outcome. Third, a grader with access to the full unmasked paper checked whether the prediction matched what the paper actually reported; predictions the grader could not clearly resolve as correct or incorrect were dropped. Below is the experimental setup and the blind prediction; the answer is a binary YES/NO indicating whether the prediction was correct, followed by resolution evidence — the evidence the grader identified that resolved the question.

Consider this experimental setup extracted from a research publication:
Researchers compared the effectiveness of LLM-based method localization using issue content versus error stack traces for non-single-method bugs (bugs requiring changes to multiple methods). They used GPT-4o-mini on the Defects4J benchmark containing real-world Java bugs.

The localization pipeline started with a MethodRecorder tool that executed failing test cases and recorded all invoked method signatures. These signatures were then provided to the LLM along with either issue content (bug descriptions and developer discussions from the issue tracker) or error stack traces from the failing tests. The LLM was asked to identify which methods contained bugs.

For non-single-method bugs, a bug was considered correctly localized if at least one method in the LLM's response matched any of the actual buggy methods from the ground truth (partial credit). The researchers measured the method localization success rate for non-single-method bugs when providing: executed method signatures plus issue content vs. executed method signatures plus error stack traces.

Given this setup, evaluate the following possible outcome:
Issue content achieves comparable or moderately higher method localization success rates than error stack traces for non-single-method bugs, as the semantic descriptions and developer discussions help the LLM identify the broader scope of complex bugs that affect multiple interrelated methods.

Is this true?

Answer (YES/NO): YES